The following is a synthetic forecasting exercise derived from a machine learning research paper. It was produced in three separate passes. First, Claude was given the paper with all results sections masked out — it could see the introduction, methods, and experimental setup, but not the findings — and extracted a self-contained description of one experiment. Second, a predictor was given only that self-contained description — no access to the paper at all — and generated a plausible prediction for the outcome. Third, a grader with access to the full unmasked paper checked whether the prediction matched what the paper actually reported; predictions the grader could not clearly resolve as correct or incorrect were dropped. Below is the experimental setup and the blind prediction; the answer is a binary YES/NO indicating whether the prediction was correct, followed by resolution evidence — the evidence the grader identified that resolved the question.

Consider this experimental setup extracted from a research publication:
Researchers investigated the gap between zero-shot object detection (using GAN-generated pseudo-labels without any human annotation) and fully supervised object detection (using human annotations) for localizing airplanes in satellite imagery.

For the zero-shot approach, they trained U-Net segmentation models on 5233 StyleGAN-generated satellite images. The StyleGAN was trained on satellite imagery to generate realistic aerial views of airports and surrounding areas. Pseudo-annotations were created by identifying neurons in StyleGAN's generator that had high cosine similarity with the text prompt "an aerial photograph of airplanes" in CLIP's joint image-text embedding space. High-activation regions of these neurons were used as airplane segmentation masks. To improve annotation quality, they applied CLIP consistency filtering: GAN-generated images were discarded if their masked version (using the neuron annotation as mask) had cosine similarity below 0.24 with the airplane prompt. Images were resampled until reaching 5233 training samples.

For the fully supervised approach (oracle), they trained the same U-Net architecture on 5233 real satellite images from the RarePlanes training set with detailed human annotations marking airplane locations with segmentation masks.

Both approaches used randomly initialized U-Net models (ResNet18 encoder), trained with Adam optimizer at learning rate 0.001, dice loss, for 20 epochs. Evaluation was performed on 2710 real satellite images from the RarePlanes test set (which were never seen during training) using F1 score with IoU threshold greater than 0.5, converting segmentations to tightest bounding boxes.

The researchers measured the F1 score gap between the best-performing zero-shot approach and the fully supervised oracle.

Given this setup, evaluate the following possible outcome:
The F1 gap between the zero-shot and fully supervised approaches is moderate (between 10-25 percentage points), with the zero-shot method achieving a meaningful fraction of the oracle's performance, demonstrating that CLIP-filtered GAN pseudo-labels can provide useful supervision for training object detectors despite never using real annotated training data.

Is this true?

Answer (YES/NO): NO